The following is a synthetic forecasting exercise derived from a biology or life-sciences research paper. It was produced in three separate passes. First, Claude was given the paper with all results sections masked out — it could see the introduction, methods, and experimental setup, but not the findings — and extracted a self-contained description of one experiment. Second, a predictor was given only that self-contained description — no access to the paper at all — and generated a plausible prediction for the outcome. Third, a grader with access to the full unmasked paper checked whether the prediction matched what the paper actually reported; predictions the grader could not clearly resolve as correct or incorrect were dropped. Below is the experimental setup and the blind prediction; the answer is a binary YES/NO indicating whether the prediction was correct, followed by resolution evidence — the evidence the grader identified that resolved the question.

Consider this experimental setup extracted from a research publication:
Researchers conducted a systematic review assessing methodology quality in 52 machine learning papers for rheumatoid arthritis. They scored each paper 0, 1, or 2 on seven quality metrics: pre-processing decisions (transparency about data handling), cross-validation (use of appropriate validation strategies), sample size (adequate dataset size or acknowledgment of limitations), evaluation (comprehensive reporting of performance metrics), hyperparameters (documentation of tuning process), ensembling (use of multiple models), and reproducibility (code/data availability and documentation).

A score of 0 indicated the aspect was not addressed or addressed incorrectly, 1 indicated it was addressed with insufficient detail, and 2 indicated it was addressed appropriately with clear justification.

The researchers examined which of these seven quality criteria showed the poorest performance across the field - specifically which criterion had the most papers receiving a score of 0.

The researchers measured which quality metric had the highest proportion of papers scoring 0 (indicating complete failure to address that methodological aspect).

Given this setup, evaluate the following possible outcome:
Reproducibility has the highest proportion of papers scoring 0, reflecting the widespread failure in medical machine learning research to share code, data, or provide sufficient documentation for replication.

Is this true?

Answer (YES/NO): NO